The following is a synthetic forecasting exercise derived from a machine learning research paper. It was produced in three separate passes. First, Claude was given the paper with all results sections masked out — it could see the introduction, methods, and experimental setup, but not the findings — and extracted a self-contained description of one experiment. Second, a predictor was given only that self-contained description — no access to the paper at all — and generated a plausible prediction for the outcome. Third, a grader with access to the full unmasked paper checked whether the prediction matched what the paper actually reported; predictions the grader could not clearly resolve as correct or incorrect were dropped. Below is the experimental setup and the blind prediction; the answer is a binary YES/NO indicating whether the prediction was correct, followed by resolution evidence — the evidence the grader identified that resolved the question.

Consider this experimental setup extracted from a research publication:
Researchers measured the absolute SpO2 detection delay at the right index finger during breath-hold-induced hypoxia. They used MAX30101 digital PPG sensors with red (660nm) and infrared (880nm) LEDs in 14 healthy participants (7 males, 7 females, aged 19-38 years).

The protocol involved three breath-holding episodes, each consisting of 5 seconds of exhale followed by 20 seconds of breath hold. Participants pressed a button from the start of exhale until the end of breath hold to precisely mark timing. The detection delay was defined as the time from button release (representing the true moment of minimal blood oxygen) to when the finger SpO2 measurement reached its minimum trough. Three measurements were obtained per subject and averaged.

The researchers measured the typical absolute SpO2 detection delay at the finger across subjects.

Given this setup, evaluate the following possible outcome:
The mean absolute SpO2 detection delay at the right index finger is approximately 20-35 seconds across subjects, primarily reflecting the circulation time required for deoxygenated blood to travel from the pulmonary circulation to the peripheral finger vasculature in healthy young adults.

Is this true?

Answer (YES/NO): NO